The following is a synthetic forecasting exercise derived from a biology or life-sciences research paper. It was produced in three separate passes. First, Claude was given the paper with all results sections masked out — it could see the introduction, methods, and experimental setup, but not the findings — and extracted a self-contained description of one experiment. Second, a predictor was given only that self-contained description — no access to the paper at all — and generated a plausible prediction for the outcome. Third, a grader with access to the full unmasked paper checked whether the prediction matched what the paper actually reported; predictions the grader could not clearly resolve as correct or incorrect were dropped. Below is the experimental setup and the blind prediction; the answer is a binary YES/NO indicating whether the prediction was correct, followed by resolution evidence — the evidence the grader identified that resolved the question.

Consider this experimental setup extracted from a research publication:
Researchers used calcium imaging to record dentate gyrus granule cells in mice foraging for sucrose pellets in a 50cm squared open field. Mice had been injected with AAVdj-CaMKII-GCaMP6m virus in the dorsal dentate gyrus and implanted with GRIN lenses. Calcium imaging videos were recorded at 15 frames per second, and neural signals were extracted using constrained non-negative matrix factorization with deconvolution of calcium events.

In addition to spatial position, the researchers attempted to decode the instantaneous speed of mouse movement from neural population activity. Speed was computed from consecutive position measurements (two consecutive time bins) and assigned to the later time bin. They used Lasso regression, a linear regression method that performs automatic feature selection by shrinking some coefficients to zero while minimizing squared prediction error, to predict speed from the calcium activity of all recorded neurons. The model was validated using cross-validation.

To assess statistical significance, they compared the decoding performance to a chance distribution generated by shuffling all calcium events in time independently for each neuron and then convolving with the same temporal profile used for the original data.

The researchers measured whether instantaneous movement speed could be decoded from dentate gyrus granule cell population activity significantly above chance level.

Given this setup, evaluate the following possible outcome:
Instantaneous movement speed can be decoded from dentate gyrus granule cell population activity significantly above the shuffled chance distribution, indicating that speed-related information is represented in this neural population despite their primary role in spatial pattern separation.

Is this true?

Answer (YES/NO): YES